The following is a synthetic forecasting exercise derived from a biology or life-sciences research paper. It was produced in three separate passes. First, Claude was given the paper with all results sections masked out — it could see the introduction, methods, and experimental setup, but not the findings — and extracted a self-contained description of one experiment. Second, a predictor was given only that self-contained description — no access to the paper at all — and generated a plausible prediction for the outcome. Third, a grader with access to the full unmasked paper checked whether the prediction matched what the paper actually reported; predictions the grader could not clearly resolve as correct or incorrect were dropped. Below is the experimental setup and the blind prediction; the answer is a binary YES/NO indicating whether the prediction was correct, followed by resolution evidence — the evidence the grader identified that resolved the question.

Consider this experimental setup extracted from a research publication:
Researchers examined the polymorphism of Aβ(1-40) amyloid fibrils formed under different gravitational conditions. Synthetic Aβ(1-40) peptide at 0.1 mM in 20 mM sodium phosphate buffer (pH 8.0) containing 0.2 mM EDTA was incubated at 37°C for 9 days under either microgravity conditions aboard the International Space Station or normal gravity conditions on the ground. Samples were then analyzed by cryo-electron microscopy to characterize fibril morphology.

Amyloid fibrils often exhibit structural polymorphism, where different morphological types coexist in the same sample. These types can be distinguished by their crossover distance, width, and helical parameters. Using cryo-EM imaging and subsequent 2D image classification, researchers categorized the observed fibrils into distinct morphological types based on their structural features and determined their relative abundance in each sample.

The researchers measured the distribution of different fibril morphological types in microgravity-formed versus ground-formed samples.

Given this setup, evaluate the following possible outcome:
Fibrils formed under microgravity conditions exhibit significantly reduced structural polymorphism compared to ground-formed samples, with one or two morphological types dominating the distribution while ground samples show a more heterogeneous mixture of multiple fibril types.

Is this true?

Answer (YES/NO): NO